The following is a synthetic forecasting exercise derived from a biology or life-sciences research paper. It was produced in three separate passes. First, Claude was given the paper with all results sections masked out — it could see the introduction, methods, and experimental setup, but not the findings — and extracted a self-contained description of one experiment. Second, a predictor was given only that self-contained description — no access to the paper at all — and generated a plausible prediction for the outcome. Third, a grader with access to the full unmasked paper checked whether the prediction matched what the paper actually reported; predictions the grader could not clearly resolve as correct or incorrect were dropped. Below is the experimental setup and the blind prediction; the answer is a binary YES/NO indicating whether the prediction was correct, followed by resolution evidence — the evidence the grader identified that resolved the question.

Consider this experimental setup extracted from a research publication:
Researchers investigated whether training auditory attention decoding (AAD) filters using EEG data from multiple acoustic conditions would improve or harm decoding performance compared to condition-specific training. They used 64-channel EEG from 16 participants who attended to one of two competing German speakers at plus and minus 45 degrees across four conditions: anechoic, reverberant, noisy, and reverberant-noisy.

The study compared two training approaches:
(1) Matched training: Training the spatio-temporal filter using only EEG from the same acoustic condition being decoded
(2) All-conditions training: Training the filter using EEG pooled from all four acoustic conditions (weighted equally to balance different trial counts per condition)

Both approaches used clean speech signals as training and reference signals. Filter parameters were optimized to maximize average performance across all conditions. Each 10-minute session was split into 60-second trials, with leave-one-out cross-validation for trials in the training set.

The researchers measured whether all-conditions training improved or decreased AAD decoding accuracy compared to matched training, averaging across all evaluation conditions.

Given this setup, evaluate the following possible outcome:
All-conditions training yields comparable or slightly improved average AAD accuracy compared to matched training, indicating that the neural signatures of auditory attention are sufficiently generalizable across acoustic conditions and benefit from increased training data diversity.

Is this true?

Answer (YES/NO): YES